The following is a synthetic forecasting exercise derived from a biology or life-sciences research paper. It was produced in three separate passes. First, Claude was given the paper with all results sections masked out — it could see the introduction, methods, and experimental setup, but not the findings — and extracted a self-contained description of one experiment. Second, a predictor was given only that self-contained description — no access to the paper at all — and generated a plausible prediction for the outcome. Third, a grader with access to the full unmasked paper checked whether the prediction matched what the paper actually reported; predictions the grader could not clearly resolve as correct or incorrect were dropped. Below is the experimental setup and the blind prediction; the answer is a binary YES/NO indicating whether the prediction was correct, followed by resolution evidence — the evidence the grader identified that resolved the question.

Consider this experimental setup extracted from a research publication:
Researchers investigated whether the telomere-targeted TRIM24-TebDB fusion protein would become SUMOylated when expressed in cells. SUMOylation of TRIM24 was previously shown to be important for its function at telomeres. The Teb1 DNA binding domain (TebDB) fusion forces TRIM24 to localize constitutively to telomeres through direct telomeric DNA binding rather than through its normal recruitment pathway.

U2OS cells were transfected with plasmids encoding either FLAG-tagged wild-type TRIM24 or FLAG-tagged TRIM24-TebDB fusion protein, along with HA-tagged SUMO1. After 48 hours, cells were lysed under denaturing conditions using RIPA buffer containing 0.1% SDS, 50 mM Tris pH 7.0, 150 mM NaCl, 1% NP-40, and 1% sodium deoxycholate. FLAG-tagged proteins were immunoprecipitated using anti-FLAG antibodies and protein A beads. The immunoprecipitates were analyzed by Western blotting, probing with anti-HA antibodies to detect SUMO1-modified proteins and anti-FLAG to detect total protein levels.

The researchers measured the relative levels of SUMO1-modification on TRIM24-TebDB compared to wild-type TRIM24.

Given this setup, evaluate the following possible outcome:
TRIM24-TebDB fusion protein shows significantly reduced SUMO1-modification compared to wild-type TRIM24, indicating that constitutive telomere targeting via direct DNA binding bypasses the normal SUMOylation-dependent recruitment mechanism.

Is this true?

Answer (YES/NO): NO